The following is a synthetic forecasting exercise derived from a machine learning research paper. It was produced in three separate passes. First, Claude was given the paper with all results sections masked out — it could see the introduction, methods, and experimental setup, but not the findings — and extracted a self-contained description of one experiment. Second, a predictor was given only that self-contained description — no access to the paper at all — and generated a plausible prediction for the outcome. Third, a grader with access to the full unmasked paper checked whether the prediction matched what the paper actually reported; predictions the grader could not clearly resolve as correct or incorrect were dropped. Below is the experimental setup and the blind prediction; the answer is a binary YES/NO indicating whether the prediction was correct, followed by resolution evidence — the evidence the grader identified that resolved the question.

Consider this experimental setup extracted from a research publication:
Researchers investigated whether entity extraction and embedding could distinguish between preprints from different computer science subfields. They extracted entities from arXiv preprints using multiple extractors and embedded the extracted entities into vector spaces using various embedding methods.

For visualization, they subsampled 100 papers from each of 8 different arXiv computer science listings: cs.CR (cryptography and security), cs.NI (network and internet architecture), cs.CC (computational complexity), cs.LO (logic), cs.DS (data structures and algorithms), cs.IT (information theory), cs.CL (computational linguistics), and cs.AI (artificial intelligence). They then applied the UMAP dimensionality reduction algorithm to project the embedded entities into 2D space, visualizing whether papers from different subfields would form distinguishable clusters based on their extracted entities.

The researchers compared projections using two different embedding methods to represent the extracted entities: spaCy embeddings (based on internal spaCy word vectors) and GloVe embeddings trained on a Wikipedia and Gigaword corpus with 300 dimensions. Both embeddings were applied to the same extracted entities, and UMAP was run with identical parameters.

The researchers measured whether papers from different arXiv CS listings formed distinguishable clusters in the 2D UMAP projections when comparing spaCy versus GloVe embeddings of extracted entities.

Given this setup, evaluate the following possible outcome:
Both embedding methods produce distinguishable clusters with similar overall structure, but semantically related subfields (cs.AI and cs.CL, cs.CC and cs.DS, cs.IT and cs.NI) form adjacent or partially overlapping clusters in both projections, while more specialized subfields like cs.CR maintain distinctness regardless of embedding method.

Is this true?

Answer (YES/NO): NO